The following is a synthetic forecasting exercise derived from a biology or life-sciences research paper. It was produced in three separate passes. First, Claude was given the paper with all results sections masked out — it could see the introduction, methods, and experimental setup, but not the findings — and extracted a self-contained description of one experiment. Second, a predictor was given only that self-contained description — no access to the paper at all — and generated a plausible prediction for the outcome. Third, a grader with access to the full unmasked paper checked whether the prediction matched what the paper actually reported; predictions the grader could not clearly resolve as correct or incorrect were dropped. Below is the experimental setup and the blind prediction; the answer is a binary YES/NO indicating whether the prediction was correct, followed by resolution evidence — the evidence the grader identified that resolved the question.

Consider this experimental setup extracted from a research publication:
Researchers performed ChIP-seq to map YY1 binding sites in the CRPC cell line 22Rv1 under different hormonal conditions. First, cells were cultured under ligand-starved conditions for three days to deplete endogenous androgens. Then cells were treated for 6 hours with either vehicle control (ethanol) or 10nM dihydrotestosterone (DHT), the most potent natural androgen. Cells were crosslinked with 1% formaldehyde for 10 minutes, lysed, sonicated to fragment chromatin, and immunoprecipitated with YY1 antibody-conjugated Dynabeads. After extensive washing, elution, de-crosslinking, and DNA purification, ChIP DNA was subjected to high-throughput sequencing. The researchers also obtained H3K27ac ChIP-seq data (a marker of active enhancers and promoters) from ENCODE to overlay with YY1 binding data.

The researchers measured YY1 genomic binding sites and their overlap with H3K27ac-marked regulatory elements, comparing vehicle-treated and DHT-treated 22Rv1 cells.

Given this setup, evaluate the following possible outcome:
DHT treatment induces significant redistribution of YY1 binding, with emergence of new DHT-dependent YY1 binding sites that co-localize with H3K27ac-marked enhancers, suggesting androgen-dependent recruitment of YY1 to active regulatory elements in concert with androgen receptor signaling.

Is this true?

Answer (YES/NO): NO